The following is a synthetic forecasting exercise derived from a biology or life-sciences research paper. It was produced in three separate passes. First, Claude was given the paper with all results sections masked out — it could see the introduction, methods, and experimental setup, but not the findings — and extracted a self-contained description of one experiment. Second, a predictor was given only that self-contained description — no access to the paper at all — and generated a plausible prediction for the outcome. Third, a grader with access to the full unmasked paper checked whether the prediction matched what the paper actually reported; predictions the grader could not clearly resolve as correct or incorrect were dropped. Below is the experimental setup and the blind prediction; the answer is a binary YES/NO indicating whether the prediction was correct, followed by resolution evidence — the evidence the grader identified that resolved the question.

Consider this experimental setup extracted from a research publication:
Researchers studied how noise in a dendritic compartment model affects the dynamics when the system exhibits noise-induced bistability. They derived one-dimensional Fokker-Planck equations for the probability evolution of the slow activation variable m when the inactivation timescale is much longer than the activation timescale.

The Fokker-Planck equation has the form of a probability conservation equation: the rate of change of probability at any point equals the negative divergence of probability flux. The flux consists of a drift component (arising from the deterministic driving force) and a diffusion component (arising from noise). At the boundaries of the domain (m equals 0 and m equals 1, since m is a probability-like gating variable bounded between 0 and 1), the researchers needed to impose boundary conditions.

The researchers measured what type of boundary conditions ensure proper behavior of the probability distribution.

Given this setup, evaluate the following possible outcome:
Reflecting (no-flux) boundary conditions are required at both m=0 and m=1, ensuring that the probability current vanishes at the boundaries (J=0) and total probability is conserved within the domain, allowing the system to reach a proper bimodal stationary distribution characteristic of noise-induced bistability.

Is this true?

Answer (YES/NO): YES